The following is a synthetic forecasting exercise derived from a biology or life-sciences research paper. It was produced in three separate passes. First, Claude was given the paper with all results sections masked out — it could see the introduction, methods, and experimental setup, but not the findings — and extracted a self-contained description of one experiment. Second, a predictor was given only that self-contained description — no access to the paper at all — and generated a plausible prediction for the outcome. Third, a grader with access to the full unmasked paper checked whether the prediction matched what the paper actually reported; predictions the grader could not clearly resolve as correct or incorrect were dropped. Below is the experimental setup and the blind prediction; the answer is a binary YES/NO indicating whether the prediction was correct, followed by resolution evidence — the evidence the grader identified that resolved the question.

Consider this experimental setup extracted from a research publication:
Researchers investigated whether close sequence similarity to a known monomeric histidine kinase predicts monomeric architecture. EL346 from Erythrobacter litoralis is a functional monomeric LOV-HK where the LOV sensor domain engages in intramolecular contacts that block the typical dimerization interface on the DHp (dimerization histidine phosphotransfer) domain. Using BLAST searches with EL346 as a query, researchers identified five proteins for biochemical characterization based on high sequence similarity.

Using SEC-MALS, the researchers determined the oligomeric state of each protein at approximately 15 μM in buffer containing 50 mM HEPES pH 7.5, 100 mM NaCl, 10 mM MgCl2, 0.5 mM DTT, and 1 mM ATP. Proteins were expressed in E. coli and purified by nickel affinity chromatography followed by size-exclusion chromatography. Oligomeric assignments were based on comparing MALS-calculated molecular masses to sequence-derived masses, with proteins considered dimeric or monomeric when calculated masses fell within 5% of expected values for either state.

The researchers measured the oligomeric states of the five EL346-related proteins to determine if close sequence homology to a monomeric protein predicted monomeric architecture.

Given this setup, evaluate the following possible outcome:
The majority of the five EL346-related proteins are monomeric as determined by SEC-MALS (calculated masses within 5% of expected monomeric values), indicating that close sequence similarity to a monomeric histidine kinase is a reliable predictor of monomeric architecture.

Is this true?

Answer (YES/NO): NO